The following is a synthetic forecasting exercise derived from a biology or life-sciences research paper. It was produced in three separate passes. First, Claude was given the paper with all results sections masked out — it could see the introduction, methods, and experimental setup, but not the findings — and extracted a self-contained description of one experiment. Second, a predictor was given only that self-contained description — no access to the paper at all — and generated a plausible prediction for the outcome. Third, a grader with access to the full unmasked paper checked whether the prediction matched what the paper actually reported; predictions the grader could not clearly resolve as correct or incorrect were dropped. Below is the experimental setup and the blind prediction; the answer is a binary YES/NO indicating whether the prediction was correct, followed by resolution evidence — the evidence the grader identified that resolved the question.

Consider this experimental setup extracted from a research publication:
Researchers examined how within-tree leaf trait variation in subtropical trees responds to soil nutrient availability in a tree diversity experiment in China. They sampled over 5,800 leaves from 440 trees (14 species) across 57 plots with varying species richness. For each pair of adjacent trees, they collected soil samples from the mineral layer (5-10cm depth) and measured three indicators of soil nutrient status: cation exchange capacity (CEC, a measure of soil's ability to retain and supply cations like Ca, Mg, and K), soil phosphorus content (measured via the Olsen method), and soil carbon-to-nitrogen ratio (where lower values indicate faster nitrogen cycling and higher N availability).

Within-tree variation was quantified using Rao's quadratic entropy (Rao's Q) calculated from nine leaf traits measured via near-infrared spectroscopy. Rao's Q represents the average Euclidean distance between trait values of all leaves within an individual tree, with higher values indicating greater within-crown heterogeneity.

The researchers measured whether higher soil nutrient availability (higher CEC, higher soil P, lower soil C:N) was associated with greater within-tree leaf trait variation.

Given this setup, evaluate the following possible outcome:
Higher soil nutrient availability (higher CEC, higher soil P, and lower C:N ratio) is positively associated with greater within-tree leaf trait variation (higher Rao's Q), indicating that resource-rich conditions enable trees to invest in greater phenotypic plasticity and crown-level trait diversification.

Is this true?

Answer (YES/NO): NO